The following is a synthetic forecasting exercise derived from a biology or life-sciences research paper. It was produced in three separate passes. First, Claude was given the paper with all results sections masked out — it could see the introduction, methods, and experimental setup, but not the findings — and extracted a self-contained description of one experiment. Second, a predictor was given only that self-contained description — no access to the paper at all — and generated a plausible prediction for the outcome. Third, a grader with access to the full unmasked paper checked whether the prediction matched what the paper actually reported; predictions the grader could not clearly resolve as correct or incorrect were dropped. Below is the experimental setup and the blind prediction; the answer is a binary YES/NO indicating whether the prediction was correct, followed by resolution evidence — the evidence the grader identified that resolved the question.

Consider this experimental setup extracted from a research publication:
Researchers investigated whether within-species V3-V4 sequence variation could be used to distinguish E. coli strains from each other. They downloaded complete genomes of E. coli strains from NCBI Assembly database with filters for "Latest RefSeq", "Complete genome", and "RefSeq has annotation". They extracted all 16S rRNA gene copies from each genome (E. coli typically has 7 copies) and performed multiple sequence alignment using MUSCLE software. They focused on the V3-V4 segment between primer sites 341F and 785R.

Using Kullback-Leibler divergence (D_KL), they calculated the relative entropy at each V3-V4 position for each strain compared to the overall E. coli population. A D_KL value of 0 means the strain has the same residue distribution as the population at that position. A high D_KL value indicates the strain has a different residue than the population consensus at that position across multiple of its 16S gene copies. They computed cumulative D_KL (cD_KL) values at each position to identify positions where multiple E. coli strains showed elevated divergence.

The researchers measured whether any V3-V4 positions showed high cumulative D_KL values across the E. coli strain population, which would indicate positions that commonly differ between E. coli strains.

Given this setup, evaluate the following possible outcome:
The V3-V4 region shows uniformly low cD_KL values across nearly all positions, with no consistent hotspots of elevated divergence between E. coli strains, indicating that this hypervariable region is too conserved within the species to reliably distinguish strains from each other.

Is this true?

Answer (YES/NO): NO